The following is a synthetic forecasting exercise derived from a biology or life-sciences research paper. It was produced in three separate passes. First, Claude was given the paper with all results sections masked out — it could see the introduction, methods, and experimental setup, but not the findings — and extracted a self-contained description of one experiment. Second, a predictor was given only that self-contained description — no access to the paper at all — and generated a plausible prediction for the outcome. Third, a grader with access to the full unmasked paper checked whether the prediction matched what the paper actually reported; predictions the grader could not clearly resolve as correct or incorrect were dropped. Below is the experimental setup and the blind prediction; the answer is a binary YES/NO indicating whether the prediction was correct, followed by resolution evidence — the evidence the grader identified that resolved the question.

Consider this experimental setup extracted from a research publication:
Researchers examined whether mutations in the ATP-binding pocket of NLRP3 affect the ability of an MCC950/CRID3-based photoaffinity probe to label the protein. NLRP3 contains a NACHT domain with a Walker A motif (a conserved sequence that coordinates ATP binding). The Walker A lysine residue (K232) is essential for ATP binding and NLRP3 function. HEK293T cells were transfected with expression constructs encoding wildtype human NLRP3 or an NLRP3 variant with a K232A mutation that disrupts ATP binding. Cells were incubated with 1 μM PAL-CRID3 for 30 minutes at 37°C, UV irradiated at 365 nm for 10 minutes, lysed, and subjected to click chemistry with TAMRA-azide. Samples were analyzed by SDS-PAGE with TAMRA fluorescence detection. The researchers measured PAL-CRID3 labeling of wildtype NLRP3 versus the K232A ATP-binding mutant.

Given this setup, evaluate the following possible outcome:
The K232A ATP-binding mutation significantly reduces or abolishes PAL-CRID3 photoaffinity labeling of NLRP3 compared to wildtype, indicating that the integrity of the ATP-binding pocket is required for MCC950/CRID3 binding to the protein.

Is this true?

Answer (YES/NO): YES